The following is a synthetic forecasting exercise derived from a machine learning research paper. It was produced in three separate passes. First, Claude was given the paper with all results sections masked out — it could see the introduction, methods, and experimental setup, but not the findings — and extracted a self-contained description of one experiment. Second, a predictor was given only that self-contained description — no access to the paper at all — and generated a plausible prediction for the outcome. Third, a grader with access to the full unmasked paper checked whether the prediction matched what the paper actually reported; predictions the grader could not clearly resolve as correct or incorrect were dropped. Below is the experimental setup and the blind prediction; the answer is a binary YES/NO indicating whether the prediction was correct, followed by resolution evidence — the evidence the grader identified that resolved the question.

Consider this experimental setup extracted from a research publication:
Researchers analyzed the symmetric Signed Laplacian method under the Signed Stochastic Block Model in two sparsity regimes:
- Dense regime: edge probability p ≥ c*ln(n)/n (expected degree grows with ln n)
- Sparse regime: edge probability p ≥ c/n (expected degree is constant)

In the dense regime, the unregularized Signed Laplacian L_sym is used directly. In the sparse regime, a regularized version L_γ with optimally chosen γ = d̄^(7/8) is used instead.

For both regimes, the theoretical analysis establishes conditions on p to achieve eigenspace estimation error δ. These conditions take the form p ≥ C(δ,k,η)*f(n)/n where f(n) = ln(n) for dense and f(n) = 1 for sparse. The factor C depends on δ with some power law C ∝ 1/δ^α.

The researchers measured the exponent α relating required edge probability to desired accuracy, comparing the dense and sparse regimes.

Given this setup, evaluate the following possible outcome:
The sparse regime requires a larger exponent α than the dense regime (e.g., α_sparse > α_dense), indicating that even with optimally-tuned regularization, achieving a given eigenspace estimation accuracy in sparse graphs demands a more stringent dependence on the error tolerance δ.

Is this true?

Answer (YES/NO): YES